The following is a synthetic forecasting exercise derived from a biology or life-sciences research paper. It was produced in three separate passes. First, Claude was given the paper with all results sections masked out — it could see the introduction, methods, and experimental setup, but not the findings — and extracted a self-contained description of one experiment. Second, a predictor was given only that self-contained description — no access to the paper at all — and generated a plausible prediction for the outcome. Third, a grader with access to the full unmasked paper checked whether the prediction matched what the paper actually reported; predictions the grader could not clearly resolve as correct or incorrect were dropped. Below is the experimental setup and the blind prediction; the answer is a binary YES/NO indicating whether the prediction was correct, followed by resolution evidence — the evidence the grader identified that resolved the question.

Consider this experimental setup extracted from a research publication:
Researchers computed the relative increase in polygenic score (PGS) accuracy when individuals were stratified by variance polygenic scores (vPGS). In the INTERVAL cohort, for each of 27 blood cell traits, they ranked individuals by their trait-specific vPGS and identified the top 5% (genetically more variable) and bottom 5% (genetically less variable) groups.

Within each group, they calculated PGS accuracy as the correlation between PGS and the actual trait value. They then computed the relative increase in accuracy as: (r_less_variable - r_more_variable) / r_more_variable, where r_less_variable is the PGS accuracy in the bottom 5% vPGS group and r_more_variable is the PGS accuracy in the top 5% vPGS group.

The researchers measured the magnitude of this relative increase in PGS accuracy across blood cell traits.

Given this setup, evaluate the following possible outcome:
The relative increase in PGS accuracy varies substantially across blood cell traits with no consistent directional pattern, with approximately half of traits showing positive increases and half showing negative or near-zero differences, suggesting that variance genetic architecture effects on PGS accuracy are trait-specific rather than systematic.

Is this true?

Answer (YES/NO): NO